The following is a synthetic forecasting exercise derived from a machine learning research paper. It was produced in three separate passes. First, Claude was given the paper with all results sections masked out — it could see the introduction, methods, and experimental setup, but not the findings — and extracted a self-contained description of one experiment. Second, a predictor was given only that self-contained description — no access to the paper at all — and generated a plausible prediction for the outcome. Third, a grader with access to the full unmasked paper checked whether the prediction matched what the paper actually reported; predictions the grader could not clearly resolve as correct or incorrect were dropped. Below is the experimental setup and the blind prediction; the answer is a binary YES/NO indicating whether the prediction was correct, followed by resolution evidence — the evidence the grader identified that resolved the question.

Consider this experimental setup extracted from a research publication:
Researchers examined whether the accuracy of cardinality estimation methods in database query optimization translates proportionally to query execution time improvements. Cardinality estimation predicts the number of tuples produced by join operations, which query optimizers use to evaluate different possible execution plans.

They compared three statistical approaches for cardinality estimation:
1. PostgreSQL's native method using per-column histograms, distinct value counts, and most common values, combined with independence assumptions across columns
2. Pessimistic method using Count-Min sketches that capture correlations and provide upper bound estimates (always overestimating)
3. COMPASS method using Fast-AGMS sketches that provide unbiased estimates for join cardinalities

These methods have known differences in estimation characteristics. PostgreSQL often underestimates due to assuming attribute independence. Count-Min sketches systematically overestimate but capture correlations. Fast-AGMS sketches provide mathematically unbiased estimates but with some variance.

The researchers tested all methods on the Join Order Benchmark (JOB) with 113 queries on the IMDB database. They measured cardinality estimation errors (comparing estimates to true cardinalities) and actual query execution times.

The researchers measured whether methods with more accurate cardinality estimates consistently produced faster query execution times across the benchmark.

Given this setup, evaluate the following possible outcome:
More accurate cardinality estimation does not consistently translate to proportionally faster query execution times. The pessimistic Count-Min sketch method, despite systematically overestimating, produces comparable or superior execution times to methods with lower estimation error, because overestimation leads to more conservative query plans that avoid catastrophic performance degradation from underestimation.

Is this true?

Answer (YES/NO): YES